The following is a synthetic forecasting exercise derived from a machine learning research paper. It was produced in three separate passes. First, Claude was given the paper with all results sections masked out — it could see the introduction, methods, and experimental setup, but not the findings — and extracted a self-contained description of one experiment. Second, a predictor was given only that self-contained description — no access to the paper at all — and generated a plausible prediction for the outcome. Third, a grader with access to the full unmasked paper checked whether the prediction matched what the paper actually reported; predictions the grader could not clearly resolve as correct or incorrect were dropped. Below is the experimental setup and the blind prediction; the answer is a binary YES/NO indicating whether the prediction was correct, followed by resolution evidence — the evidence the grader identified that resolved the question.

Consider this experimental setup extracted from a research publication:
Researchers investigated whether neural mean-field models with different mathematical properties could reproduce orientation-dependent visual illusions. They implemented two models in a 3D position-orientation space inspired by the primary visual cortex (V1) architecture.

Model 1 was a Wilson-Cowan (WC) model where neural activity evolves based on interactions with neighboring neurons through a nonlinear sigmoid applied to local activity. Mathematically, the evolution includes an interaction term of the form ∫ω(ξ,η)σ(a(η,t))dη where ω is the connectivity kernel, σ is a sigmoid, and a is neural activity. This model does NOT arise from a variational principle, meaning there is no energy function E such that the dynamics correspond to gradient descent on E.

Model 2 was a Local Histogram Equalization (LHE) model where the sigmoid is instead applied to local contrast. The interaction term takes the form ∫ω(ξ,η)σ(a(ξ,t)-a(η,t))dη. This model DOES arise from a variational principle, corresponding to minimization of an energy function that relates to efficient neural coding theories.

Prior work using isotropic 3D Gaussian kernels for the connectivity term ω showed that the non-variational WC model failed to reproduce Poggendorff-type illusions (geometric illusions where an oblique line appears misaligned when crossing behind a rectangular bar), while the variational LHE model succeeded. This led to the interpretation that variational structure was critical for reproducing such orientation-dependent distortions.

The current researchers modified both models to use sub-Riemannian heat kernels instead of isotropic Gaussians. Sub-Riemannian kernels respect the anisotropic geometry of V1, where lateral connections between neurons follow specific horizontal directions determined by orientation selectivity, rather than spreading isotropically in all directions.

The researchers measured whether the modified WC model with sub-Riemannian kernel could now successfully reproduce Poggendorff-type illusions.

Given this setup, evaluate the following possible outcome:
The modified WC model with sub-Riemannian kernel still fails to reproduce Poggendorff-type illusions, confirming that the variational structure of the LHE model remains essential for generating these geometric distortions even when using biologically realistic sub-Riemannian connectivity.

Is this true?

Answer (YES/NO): NO